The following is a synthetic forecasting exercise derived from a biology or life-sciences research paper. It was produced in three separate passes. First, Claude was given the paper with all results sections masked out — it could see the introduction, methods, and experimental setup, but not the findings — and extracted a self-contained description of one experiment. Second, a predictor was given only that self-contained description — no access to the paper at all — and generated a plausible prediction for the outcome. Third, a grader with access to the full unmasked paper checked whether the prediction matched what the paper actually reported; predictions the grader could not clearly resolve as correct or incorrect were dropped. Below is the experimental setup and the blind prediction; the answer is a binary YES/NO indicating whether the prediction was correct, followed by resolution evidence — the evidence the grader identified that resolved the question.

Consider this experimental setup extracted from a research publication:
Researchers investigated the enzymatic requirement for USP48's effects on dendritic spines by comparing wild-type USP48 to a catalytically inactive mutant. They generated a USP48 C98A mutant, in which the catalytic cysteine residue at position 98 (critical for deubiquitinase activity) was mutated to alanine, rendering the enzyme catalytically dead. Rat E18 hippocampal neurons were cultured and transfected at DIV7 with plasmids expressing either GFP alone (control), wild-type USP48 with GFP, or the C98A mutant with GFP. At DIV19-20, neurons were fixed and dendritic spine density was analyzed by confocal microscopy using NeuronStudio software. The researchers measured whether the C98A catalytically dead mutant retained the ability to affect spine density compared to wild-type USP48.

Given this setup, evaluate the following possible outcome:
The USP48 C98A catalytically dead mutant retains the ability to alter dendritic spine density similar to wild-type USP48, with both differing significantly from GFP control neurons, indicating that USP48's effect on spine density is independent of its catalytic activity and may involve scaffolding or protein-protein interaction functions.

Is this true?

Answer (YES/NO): NO